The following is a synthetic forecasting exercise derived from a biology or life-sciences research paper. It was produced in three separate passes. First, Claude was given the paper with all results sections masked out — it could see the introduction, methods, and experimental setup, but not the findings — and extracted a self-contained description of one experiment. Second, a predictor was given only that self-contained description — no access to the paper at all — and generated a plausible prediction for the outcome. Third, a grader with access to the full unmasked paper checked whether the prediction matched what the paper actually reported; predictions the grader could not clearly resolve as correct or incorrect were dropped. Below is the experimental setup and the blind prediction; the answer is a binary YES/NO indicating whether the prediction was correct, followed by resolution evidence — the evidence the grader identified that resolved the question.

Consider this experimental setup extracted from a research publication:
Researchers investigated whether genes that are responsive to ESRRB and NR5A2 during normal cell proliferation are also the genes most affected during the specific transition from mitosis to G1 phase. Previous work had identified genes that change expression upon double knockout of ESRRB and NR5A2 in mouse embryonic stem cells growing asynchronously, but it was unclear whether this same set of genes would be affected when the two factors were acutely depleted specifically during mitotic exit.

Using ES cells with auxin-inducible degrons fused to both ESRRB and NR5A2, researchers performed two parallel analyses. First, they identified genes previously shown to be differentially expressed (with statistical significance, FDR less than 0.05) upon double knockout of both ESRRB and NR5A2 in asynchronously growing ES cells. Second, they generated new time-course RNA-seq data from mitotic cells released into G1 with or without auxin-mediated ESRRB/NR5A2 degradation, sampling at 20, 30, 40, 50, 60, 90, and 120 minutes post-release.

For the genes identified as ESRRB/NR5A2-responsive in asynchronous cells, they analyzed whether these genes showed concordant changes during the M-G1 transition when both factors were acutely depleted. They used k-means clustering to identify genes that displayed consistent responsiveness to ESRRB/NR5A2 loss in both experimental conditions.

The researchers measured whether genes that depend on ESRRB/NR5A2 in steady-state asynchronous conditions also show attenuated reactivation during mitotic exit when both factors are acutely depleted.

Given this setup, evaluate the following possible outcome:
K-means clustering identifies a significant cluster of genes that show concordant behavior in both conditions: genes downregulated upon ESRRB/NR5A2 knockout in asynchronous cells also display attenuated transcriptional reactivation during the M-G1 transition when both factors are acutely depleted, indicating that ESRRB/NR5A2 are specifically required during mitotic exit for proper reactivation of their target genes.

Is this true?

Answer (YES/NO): YES